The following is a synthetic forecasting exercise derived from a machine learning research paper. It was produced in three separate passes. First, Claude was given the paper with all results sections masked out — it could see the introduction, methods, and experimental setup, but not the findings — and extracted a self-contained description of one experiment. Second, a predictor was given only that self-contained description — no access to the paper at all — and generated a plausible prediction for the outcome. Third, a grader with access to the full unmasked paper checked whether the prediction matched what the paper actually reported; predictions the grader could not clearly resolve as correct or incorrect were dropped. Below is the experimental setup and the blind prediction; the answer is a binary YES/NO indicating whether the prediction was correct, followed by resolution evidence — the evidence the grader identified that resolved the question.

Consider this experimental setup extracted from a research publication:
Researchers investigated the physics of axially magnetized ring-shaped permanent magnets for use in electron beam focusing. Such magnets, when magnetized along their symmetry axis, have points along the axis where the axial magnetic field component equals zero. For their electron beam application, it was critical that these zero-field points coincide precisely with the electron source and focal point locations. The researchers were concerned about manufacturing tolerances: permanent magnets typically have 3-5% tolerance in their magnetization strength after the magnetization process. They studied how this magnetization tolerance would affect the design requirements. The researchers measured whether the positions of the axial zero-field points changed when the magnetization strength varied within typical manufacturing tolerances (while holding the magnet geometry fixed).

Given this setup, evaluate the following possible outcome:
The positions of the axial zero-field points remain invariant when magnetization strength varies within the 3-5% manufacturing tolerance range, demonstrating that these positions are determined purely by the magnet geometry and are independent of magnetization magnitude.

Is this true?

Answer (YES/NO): YES